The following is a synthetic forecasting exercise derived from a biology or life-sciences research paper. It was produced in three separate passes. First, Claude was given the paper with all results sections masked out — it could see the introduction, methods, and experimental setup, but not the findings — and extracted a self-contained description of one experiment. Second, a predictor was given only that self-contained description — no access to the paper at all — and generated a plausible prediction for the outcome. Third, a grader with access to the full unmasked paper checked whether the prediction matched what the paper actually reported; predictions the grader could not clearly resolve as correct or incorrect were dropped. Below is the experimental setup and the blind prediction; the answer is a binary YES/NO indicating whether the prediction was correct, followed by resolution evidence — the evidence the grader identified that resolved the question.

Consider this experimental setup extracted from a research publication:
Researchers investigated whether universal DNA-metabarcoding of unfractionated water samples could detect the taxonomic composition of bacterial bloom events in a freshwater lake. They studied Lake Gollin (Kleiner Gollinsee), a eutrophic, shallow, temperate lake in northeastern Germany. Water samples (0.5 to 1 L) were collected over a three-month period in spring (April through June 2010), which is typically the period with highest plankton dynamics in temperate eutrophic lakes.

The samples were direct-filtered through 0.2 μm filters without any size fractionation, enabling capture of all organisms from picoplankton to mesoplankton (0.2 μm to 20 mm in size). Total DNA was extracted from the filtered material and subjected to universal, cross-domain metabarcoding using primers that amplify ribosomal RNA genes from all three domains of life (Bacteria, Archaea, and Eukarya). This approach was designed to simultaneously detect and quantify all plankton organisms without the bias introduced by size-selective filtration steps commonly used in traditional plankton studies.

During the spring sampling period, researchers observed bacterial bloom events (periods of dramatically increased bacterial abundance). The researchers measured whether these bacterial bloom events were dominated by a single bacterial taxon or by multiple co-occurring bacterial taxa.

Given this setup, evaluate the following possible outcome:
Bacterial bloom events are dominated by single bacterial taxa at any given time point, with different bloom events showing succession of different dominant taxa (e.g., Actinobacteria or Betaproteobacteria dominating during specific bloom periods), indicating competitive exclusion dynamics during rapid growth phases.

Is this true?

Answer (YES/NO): YES